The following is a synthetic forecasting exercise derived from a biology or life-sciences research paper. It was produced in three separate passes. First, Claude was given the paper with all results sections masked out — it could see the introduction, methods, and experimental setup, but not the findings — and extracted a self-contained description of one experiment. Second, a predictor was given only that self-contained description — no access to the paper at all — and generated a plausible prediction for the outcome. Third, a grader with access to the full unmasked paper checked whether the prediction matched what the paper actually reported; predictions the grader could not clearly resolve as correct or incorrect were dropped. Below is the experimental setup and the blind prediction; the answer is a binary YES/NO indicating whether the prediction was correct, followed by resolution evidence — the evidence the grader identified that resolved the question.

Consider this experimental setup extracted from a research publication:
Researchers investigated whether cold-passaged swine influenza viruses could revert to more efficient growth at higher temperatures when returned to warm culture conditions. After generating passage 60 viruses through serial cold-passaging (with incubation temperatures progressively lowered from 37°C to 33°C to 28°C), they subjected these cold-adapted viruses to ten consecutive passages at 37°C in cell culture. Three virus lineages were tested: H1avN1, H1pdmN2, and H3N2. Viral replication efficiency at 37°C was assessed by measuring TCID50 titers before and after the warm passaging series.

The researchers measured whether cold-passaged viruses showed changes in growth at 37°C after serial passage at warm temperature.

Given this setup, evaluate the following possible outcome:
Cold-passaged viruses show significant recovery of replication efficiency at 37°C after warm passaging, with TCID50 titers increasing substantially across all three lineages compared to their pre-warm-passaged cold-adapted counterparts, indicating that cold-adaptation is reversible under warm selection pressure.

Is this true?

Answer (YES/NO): NO